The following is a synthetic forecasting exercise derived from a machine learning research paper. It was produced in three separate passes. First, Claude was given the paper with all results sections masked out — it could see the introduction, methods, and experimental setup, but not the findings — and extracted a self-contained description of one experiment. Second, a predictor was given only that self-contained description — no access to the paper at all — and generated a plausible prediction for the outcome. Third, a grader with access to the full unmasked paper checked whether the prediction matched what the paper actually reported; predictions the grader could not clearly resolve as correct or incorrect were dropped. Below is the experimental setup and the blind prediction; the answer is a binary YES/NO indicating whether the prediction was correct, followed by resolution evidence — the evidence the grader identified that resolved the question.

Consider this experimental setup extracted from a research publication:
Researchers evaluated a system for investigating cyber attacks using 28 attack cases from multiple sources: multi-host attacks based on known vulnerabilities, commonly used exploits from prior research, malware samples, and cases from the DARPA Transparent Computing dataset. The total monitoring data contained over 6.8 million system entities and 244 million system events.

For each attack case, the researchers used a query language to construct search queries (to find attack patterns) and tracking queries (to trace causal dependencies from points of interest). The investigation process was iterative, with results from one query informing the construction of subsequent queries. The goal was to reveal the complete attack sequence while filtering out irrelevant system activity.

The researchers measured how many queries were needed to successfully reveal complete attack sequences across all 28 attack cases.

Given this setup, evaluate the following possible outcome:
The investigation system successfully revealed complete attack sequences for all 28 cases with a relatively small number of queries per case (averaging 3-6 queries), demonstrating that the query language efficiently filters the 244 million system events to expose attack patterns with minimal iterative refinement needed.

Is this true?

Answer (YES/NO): NO